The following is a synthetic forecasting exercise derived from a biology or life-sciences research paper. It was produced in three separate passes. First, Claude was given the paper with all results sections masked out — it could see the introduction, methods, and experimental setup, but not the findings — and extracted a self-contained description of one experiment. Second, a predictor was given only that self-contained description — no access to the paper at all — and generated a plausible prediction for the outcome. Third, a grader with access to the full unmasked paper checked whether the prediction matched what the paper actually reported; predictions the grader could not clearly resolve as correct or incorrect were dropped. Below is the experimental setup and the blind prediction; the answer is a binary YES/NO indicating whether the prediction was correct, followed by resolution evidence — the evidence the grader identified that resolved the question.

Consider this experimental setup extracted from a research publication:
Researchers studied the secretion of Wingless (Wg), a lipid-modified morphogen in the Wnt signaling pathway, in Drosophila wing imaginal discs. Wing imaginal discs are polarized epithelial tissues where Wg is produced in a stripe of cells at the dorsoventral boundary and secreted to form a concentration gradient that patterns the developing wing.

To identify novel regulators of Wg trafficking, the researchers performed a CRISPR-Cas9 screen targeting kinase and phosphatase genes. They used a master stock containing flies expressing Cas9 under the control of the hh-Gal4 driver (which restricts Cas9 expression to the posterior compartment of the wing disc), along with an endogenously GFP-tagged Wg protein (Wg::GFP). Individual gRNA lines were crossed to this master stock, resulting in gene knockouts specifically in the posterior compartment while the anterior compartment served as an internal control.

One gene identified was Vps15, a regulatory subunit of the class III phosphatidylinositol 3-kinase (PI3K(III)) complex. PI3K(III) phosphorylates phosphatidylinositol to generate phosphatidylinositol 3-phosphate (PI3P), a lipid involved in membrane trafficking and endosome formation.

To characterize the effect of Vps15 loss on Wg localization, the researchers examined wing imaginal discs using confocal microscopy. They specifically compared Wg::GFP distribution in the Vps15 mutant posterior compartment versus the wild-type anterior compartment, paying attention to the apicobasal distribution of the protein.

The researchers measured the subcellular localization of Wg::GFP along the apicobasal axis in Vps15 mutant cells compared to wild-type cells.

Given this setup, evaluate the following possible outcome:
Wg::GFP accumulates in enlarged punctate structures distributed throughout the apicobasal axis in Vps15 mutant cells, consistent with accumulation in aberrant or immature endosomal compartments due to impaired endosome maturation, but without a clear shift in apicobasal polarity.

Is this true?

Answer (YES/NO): NO